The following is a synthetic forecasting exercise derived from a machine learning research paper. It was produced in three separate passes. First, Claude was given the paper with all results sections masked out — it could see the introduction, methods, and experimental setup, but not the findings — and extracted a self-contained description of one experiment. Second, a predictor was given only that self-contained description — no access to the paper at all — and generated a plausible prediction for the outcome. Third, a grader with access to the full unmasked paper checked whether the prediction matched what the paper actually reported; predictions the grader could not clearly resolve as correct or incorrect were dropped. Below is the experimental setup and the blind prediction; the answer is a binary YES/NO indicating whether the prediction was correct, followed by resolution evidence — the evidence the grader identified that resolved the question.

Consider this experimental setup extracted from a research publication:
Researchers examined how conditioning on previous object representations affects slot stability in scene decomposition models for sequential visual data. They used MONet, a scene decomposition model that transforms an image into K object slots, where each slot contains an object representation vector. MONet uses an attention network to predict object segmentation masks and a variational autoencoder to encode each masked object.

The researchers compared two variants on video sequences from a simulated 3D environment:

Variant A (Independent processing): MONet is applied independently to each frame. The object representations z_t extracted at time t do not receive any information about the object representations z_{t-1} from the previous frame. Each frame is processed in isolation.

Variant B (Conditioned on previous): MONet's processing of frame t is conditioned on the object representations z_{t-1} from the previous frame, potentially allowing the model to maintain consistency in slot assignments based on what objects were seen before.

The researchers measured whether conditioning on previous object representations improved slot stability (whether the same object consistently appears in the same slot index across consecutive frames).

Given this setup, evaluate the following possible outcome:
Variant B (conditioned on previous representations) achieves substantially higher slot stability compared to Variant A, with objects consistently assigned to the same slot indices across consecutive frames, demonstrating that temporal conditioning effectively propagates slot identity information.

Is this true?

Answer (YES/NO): NO